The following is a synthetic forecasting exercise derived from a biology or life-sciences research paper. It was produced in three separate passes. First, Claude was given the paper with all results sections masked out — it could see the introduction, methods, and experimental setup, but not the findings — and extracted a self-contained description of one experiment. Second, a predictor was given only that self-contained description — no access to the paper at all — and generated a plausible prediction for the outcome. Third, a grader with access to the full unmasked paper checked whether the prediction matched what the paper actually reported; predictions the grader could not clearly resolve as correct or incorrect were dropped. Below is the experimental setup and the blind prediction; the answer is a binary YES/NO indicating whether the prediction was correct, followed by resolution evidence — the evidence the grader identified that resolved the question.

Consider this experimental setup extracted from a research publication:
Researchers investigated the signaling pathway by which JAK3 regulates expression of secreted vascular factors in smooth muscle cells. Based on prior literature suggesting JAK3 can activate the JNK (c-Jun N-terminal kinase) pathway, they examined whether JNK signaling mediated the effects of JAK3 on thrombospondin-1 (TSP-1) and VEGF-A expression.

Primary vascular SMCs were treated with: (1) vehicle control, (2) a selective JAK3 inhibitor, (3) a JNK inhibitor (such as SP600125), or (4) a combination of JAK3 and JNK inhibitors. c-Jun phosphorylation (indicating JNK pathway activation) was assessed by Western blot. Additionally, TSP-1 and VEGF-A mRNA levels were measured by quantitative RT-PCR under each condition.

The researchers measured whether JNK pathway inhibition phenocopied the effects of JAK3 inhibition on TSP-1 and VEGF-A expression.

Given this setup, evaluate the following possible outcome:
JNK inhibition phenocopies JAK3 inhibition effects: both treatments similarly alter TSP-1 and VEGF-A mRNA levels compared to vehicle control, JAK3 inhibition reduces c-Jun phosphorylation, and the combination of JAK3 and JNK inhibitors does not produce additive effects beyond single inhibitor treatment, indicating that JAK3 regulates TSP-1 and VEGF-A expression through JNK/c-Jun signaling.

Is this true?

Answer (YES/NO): NO